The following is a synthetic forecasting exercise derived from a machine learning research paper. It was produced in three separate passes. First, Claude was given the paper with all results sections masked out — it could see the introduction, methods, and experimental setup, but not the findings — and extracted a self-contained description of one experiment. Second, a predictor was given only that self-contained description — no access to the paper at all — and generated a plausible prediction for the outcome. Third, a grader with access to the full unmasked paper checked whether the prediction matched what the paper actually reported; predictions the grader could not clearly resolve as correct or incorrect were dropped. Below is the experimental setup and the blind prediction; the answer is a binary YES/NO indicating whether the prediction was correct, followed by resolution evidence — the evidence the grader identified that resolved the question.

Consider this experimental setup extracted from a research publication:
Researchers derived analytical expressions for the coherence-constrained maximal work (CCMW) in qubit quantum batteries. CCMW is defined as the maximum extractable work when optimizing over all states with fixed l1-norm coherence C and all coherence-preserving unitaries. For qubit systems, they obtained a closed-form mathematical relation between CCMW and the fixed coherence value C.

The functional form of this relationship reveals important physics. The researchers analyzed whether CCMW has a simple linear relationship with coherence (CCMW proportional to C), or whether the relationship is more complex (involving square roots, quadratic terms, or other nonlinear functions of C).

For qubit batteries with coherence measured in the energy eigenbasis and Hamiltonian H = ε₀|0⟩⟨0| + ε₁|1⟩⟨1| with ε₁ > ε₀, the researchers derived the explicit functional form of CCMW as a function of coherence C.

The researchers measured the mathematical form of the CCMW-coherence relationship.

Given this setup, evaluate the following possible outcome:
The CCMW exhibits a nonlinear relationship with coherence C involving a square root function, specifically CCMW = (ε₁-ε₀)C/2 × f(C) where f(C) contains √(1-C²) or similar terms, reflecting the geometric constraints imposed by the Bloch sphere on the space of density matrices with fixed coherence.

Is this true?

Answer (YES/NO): NO